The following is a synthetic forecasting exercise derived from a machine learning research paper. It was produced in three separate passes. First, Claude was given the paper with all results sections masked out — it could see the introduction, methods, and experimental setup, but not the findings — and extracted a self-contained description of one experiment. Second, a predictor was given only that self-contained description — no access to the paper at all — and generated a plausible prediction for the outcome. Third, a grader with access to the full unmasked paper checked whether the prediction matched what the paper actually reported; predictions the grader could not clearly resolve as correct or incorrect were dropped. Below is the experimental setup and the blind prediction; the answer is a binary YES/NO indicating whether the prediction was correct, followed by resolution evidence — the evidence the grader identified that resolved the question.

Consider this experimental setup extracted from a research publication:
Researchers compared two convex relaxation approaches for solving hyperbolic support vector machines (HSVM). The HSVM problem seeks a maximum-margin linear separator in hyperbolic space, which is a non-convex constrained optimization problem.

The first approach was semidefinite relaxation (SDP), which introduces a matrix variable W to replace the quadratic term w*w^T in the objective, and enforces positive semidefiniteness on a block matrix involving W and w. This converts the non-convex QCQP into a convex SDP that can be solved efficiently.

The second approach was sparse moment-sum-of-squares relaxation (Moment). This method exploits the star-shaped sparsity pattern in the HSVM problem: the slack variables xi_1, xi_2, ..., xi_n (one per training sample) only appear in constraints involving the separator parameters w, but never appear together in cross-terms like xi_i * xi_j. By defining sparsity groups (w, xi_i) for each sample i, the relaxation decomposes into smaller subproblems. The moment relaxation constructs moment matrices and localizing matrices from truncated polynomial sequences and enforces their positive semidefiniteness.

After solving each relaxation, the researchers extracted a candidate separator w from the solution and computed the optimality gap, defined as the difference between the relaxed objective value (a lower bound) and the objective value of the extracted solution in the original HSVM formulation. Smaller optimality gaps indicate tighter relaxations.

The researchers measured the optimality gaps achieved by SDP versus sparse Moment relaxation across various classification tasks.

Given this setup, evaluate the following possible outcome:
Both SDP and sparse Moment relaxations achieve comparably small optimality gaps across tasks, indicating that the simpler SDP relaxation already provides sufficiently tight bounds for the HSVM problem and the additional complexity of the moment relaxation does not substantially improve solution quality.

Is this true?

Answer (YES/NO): NO